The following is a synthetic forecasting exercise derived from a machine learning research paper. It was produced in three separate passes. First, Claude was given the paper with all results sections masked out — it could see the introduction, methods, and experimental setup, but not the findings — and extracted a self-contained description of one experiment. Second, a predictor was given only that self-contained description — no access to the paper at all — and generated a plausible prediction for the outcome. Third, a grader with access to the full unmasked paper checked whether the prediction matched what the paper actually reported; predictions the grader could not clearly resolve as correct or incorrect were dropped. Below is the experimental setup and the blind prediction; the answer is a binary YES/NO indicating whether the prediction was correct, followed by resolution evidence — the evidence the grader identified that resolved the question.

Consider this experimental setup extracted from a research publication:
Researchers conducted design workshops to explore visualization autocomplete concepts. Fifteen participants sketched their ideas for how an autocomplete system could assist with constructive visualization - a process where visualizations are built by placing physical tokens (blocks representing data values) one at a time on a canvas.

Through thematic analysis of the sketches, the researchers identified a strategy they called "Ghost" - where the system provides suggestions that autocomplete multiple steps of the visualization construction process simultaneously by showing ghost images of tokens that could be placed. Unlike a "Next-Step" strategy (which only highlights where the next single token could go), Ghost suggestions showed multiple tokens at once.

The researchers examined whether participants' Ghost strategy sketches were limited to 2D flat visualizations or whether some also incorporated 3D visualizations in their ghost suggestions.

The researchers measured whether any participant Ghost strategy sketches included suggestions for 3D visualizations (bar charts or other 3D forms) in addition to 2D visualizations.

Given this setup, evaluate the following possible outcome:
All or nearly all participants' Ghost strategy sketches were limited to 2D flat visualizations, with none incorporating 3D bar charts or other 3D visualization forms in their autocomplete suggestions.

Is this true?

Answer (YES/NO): NO